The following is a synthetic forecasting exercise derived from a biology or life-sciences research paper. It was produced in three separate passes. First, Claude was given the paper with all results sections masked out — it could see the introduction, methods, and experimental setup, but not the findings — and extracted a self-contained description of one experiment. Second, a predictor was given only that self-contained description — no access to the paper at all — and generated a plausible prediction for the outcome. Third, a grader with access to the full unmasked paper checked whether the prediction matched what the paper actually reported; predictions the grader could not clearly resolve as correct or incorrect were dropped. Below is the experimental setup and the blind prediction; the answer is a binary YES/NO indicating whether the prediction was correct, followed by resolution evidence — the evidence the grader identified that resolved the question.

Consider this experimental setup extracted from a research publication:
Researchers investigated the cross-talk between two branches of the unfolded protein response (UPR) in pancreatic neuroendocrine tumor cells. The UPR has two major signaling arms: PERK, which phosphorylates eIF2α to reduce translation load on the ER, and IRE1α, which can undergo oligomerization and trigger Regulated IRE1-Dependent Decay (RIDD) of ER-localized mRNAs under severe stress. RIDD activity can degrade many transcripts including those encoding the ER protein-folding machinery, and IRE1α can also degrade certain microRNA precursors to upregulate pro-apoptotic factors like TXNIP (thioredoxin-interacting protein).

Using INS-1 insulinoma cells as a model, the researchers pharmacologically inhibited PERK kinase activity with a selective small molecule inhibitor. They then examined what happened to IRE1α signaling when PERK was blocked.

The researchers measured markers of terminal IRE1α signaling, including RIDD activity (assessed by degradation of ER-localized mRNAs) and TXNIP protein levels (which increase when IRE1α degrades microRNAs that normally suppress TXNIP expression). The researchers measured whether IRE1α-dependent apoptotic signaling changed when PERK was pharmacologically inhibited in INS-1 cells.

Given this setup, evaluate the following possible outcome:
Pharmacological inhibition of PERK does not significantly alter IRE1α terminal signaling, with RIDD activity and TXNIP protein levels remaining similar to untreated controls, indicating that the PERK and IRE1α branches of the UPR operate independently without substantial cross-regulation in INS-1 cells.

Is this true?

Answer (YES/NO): NO